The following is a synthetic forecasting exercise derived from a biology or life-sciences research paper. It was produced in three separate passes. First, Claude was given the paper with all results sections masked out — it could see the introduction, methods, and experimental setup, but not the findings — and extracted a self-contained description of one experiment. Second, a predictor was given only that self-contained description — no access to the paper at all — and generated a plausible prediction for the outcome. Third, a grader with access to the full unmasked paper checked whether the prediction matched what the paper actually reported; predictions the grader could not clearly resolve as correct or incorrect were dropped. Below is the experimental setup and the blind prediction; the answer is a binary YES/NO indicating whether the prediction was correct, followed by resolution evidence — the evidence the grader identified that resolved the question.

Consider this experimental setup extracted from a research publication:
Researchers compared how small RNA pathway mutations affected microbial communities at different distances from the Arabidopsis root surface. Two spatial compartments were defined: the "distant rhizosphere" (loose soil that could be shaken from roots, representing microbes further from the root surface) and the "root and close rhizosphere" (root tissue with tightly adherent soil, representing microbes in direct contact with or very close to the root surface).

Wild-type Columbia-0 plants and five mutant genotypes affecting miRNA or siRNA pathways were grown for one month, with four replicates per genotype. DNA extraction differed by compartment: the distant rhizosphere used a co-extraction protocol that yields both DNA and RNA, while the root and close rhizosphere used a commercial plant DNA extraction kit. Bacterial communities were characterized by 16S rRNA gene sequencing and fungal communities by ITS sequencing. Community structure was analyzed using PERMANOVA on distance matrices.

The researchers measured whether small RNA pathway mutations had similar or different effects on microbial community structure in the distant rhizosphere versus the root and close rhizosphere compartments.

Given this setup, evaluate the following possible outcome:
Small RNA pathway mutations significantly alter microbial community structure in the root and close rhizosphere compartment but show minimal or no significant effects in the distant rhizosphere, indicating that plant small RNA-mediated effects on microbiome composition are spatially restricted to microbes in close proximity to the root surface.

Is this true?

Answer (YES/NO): NO